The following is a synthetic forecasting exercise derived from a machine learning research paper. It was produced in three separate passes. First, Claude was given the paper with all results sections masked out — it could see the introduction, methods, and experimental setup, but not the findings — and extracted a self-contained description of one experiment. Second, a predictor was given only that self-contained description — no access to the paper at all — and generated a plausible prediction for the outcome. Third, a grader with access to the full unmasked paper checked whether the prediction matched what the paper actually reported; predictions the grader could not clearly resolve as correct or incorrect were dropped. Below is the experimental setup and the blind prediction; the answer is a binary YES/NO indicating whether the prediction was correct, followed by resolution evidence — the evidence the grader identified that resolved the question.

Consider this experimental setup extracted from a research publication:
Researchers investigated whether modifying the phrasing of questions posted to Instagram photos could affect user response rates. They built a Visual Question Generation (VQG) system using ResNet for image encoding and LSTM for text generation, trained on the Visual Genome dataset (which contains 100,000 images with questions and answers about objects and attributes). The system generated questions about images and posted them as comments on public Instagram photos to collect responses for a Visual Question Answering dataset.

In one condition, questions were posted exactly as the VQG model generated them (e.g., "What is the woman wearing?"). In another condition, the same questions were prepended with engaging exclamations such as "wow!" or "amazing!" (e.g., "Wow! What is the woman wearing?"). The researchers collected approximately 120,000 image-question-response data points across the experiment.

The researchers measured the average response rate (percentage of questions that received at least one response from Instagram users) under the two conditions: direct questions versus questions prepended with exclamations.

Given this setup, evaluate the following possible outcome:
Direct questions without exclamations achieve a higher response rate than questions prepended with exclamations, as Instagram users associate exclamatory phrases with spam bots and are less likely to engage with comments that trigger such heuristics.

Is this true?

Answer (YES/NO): NO